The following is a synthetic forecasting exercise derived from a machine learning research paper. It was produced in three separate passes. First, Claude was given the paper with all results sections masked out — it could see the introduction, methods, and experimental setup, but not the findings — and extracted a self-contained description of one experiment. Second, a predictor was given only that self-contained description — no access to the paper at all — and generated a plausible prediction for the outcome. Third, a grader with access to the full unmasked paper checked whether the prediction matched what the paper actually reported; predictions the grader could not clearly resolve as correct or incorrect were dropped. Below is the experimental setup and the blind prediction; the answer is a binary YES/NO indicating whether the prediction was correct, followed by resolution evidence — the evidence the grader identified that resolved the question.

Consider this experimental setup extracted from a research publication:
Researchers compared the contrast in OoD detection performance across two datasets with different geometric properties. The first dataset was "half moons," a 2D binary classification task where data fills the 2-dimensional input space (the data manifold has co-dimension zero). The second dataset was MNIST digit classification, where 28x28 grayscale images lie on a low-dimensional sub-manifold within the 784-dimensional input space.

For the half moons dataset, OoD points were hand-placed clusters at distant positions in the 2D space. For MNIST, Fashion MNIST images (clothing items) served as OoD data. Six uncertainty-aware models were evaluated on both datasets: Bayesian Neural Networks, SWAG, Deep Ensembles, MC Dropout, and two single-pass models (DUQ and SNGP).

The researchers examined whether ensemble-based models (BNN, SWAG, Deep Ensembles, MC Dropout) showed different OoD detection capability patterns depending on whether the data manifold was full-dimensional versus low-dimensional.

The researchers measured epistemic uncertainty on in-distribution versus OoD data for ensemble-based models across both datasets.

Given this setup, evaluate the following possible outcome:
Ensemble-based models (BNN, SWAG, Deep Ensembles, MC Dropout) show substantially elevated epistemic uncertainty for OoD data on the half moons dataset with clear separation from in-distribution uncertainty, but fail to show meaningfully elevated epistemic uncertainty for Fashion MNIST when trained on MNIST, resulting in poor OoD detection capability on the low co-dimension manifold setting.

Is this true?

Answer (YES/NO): NO